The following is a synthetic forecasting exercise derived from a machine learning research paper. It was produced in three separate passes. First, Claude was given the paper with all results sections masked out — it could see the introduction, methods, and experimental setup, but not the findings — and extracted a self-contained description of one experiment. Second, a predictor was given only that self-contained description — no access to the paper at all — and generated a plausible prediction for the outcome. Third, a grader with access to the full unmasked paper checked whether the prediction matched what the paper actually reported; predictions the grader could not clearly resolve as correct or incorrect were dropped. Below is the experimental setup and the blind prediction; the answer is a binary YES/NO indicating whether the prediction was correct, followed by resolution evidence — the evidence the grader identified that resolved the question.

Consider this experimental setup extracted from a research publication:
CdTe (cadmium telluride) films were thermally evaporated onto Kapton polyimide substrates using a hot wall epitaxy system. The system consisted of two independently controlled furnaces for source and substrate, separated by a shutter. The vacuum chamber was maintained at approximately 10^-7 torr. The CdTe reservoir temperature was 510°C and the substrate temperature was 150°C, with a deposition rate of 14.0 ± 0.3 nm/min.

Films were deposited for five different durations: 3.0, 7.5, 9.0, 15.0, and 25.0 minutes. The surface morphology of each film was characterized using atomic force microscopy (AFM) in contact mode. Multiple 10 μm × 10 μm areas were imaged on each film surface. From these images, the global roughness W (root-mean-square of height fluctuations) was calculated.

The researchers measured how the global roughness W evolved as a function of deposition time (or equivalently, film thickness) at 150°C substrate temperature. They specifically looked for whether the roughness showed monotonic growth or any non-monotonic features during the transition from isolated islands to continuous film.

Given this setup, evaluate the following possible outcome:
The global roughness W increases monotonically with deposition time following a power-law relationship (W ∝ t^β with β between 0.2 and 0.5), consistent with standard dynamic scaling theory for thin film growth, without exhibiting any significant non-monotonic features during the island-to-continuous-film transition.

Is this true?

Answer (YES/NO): NO